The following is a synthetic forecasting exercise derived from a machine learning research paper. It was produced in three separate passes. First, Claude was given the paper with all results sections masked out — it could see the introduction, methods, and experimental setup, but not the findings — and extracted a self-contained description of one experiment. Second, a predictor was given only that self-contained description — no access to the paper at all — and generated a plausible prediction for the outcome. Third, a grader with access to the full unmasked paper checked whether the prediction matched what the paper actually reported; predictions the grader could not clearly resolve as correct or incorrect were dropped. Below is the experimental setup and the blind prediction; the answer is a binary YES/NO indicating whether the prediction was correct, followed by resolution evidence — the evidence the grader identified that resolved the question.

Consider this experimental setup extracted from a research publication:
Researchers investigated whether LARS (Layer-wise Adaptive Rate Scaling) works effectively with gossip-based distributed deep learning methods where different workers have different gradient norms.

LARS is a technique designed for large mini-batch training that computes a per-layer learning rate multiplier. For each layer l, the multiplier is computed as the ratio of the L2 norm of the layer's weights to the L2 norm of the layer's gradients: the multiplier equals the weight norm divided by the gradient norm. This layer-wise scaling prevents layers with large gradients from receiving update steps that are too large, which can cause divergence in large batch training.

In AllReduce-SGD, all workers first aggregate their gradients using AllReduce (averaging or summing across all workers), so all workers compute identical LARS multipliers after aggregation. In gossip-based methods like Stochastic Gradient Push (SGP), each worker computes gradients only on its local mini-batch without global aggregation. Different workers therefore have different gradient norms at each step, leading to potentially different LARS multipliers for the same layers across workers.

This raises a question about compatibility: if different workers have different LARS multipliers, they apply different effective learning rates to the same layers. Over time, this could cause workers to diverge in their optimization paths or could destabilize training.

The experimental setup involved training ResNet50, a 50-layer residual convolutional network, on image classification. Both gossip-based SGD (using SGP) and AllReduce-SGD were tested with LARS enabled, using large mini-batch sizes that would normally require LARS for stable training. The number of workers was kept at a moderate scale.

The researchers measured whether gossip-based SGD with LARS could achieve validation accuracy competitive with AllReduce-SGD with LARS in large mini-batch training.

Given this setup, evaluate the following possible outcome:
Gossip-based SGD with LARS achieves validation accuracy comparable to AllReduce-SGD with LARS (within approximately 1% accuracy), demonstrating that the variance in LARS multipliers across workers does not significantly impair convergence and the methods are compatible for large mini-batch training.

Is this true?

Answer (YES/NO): YES